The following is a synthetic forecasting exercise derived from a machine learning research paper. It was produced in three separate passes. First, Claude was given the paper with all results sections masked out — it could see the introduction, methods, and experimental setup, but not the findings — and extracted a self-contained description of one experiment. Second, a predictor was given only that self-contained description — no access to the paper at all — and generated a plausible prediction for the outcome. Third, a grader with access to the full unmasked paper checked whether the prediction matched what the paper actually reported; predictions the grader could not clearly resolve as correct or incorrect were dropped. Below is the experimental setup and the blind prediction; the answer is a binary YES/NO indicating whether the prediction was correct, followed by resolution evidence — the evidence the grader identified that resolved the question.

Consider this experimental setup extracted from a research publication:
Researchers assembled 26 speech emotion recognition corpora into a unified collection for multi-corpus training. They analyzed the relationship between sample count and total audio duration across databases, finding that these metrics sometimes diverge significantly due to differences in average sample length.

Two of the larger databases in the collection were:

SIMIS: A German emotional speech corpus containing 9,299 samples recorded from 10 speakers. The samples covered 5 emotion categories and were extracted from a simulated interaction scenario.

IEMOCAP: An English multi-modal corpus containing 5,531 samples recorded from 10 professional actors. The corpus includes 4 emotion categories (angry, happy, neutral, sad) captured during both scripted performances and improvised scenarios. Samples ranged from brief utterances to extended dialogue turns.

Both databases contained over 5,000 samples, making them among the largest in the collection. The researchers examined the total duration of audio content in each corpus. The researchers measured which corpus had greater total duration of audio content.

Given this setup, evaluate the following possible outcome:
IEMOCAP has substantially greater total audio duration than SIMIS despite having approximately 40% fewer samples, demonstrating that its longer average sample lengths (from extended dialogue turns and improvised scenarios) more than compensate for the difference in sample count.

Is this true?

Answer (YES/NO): YES